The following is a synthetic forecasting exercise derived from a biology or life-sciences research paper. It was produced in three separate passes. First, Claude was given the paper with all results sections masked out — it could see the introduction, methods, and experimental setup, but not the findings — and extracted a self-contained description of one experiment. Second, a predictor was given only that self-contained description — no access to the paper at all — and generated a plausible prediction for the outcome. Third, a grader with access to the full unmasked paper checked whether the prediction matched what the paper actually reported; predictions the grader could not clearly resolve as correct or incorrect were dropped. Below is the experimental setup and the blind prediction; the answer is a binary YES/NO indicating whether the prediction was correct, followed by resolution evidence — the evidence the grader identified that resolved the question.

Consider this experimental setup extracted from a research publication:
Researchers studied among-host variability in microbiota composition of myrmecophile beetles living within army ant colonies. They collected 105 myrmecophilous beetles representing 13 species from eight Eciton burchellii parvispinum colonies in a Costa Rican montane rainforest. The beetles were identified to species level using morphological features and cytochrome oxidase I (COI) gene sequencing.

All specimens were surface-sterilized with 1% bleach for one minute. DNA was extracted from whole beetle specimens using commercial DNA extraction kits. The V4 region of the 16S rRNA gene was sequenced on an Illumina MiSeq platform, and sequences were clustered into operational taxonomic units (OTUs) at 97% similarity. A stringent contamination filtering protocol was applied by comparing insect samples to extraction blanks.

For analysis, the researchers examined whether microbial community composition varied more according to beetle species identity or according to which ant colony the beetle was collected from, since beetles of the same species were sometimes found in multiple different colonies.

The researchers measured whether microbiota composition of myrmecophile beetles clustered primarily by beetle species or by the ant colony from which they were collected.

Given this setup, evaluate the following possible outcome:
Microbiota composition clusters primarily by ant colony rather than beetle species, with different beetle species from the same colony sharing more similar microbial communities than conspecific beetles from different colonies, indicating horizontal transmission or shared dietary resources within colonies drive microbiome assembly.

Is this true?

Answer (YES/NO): NO